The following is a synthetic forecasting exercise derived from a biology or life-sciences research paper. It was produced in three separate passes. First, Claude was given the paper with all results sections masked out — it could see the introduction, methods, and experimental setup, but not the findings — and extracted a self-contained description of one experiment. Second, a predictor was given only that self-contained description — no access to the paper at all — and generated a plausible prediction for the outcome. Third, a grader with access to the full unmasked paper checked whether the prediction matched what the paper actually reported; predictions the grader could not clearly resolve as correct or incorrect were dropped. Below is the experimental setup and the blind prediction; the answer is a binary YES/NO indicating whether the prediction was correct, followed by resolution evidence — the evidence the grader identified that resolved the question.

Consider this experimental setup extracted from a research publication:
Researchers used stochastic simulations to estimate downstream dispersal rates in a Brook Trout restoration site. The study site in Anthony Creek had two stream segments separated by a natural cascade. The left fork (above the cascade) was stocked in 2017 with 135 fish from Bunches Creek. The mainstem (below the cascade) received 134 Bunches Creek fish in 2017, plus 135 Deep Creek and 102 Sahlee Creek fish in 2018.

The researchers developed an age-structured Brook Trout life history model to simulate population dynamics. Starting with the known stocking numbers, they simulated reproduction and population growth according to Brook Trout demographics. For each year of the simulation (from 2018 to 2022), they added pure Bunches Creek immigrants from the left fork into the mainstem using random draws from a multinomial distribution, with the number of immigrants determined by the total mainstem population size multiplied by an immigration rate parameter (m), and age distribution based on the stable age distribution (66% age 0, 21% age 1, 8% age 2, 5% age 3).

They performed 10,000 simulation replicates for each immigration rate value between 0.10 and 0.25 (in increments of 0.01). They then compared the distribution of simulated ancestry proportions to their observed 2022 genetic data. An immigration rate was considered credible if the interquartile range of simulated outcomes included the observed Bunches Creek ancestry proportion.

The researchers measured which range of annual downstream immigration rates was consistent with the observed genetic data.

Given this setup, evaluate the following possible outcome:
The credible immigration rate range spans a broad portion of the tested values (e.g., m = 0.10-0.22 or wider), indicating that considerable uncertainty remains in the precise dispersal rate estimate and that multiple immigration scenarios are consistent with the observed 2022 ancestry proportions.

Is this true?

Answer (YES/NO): NO